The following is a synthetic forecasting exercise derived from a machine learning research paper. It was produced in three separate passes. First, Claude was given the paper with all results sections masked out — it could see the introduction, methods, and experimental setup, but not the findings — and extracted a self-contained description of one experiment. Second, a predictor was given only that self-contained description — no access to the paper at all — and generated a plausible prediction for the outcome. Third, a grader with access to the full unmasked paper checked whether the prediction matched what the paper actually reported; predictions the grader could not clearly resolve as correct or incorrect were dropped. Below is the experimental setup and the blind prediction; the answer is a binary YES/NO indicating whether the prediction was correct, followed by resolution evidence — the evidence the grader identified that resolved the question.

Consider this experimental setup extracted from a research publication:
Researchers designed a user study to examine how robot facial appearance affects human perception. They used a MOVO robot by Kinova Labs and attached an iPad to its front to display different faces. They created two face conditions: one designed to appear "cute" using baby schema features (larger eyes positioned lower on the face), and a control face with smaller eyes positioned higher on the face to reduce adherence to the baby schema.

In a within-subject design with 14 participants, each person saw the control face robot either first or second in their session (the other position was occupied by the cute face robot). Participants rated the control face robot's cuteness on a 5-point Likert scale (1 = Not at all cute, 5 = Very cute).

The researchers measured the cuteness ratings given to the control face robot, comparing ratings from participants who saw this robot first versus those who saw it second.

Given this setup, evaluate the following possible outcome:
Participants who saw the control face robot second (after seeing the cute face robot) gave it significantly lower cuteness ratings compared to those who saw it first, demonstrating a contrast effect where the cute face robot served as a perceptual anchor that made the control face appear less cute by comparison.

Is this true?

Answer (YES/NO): NO